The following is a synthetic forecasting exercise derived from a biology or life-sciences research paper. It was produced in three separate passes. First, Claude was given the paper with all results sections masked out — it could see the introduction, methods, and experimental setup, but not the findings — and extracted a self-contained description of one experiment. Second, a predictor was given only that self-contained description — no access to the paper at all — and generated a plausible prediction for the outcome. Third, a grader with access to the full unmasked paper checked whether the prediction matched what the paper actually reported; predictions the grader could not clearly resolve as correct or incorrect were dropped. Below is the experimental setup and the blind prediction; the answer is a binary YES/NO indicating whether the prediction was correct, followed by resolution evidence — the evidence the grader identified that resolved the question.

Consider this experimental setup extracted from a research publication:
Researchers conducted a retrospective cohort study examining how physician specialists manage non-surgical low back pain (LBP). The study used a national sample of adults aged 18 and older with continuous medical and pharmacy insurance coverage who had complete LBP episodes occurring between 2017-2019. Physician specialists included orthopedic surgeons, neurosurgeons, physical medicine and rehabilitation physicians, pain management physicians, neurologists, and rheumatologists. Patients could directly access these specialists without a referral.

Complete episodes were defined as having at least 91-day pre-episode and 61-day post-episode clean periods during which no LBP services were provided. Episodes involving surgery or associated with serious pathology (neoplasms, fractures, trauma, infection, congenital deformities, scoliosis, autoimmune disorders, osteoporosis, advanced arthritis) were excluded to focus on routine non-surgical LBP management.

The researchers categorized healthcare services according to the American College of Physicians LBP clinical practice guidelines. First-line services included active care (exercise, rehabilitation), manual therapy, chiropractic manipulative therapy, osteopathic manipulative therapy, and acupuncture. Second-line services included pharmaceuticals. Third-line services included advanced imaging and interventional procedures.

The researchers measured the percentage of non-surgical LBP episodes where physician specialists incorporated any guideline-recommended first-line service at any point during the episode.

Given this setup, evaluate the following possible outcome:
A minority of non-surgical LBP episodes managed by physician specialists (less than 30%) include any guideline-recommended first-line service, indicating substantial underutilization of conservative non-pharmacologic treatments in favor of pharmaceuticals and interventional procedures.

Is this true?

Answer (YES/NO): YES